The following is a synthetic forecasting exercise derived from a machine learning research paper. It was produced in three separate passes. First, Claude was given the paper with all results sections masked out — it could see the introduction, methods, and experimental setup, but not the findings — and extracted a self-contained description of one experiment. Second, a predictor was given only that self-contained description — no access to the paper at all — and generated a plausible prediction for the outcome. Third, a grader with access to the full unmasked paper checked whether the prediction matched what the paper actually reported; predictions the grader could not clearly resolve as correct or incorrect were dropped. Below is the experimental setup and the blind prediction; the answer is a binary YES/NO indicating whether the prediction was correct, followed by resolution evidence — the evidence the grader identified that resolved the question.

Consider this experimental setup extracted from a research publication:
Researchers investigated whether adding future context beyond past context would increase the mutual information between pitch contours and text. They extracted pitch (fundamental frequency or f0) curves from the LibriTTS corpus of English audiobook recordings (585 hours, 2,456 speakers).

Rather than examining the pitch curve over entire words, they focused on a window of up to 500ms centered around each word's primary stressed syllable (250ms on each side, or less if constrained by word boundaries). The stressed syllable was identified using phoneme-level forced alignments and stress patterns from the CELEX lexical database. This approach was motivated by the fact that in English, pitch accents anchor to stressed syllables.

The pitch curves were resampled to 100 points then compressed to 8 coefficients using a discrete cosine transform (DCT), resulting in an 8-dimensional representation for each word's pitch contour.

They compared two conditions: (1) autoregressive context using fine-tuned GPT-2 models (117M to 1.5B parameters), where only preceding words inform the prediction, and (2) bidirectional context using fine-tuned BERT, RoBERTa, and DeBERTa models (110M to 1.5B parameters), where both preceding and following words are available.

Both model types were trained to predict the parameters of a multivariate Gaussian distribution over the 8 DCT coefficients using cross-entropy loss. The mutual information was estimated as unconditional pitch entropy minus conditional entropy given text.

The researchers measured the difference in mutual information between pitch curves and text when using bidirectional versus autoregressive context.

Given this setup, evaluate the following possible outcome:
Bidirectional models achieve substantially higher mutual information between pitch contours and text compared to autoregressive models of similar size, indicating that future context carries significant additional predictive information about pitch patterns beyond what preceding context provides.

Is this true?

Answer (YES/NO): NO